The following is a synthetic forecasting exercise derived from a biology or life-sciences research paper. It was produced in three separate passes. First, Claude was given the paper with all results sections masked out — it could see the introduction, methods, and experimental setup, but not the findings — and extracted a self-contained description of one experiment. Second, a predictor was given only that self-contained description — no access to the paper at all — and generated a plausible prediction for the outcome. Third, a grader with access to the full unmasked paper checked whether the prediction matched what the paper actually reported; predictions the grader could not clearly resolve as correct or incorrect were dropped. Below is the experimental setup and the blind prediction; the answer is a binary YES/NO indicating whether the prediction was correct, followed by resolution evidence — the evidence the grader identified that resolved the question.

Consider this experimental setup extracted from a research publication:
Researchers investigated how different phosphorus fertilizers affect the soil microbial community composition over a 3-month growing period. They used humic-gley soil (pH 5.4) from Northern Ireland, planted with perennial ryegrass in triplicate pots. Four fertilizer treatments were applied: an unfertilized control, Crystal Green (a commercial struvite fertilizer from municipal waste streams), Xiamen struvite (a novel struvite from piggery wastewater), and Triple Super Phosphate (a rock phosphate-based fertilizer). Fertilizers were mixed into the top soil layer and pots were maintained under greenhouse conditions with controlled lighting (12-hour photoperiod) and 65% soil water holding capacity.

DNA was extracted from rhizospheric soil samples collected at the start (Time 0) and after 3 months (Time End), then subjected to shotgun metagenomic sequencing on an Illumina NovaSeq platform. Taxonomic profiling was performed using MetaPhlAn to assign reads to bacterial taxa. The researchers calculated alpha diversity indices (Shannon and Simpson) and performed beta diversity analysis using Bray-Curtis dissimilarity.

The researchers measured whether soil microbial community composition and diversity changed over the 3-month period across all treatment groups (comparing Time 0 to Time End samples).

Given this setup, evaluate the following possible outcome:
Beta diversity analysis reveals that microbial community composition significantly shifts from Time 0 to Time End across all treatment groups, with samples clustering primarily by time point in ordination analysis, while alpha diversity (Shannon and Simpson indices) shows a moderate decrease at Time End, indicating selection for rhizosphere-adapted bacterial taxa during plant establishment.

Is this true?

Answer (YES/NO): NO